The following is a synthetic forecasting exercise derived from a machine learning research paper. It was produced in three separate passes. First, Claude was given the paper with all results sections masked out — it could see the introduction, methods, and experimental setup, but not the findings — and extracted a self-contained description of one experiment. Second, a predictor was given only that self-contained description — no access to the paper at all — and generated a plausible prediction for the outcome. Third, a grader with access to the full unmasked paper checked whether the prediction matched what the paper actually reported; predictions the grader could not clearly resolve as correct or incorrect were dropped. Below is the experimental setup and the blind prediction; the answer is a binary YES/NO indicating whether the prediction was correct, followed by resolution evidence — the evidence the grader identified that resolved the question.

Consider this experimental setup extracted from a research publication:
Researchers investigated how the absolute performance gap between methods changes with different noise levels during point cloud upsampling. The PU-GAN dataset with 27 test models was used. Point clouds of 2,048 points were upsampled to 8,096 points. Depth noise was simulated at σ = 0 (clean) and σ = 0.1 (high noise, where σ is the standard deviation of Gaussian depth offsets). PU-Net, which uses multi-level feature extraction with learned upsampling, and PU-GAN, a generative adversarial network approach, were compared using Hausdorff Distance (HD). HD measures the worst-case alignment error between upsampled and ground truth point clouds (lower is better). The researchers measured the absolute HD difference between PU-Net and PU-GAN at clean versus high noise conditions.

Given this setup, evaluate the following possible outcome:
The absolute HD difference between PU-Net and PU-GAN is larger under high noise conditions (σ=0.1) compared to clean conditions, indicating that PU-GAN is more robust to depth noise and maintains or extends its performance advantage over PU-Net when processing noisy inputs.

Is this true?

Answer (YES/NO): YES